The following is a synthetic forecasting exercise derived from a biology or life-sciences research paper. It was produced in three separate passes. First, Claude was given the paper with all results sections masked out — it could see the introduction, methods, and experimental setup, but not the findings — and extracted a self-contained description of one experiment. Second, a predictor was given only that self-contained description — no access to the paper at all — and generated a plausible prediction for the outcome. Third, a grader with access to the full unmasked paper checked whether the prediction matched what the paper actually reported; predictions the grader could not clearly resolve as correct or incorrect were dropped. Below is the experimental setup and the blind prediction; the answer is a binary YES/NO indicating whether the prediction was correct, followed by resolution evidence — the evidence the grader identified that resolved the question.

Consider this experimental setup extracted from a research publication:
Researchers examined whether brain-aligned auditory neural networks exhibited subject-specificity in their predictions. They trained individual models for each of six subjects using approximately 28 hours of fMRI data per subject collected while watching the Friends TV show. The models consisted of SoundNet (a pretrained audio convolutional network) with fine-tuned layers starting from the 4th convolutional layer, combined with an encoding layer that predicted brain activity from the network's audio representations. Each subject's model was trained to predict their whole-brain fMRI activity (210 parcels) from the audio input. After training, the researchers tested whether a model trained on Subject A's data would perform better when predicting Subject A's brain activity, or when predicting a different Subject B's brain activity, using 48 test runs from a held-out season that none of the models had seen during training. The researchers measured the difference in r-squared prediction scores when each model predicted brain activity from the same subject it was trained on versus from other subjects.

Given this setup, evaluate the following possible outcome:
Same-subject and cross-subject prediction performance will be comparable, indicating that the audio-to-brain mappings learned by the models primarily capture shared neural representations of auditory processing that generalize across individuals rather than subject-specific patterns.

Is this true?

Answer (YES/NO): NO